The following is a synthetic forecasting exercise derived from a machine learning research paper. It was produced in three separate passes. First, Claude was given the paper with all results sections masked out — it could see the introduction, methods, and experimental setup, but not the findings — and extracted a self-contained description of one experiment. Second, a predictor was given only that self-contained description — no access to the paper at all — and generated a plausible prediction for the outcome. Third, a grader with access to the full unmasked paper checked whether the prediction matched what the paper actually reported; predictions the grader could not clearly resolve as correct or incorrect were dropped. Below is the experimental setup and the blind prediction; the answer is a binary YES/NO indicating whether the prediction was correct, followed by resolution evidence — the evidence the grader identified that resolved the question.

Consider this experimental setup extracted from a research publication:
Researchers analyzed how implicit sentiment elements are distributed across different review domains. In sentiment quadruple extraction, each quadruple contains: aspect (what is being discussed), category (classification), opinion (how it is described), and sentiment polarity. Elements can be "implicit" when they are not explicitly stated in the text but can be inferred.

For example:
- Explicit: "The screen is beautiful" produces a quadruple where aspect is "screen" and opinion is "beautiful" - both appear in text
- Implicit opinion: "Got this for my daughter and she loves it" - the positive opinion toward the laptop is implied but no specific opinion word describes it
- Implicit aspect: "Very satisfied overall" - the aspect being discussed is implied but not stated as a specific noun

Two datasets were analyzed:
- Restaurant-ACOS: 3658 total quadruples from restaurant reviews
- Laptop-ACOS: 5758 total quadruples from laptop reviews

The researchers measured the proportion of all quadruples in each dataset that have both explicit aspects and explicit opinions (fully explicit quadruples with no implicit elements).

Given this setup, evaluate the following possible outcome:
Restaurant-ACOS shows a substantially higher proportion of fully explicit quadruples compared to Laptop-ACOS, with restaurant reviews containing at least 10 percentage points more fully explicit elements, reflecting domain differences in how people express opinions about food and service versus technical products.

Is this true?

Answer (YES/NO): NO